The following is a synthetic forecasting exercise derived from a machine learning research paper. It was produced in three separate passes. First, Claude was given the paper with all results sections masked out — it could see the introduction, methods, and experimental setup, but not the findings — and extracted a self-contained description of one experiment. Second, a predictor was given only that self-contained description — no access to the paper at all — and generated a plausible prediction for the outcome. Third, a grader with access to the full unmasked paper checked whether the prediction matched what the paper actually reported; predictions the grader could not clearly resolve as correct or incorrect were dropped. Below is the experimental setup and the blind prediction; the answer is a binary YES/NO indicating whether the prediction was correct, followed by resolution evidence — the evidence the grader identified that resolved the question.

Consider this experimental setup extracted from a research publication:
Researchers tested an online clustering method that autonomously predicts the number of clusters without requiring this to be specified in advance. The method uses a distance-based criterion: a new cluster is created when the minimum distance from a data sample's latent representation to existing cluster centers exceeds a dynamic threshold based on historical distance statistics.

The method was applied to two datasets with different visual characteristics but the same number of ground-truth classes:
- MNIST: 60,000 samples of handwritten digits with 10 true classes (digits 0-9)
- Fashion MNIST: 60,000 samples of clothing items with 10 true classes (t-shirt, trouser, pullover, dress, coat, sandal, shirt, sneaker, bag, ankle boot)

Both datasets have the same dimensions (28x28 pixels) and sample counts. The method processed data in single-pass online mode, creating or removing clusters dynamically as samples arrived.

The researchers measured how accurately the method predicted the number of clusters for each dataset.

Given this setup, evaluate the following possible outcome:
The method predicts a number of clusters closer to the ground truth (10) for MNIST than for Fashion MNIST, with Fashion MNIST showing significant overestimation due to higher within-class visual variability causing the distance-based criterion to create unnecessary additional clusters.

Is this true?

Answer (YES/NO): NO